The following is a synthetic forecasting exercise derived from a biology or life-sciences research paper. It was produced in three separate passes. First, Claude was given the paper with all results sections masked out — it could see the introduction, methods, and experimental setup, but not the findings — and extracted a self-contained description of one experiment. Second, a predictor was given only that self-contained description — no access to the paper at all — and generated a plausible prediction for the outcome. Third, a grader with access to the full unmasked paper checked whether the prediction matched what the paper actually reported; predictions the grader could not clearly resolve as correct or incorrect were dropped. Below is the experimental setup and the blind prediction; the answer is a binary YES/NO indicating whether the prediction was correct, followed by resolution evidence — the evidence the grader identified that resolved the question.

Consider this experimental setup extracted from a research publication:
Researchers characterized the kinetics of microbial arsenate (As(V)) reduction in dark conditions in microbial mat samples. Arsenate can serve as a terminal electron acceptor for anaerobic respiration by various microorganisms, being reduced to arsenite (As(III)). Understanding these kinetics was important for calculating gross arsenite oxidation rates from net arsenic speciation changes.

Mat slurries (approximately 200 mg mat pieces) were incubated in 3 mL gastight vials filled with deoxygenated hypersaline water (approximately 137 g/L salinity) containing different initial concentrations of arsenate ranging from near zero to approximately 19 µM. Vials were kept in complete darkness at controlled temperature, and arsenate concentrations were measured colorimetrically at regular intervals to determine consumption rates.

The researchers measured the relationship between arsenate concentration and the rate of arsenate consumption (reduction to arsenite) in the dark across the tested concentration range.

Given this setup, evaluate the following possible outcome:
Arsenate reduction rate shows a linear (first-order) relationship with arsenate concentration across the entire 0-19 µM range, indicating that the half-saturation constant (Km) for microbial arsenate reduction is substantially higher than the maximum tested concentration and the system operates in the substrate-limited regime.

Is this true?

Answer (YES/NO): YES